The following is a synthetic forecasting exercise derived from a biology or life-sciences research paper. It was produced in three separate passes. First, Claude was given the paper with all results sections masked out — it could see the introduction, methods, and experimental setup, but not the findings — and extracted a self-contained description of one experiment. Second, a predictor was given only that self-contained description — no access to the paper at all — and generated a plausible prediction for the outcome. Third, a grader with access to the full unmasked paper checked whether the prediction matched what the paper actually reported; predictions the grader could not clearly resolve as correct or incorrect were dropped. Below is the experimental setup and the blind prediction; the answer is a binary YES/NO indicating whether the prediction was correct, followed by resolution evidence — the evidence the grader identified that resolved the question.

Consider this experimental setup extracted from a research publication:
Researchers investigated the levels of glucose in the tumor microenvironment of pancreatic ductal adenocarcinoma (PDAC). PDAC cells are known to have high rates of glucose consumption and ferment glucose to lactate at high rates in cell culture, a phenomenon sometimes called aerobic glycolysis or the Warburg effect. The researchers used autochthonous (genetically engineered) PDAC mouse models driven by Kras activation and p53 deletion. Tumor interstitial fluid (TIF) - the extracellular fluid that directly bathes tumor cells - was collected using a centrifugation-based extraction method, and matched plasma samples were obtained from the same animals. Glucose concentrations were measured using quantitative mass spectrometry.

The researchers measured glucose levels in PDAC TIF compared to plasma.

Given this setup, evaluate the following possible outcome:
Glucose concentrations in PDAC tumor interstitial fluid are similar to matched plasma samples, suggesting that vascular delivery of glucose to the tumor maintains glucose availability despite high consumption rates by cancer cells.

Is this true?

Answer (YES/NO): NO